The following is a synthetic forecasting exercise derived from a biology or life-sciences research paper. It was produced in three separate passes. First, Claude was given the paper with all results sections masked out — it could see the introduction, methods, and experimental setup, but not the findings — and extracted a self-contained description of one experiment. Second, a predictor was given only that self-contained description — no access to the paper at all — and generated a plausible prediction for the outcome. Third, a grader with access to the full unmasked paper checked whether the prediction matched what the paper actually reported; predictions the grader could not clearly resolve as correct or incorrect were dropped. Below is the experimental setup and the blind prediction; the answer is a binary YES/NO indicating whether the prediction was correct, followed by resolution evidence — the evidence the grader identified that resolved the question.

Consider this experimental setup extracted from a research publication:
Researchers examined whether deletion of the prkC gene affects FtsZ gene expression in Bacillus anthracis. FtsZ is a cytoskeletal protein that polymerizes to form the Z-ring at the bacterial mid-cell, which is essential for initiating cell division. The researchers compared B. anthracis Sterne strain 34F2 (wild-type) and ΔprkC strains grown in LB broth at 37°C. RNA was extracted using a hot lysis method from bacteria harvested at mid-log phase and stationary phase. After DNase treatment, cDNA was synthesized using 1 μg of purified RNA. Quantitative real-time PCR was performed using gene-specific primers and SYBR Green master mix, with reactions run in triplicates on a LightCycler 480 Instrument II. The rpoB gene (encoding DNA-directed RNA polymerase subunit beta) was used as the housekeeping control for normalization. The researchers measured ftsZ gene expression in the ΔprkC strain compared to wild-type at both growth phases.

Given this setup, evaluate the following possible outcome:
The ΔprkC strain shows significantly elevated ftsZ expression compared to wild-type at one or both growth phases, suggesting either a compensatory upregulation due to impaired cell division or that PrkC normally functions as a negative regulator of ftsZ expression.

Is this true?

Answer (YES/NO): YES